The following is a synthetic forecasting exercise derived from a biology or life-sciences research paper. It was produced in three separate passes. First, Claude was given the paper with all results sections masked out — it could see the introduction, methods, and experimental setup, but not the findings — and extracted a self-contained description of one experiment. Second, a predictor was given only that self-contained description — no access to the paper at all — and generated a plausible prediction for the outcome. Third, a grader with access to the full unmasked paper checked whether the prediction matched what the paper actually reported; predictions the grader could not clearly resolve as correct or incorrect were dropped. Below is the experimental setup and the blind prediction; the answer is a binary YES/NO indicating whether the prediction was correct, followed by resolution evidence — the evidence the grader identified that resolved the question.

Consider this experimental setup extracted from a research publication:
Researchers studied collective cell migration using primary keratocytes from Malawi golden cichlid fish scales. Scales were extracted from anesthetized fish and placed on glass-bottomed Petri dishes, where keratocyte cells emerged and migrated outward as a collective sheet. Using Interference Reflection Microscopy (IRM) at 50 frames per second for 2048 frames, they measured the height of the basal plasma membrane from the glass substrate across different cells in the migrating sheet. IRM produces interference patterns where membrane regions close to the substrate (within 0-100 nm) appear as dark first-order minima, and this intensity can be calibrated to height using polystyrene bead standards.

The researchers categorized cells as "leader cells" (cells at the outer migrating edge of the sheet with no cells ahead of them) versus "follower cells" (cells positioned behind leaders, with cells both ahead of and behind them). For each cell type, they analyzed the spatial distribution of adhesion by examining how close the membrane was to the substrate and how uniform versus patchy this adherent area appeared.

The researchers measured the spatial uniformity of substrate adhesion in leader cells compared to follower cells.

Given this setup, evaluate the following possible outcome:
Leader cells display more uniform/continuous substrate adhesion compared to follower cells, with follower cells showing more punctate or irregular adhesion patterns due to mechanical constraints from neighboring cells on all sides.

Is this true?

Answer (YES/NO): NO